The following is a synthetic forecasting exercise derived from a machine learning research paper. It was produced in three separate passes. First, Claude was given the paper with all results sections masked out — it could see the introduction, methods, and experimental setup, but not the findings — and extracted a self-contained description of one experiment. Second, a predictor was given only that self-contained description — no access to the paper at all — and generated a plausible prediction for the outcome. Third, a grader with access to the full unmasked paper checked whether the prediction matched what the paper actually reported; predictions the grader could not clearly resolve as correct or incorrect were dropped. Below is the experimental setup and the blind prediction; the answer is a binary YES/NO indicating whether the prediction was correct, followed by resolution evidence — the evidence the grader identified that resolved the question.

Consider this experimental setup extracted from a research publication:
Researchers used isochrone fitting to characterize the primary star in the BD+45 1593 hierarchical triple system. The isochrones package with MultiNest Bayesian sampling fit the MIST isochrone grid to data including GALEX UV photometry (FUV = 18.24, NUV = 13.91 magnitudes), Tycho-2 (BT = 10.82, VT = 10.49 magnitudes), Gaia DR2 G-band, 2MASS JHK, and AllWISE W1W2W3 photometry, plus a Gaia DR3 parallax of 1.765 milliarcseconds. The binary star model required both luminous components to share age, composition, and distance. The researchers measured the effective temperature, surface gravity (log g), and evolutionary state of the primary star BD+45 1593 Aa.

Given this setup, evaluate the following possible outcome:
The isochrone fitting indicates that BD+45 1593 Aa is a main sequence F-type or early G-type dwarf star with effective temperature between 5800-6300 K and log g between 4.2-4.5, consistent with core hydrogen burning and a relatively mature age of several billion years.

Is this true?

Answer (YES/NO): NO